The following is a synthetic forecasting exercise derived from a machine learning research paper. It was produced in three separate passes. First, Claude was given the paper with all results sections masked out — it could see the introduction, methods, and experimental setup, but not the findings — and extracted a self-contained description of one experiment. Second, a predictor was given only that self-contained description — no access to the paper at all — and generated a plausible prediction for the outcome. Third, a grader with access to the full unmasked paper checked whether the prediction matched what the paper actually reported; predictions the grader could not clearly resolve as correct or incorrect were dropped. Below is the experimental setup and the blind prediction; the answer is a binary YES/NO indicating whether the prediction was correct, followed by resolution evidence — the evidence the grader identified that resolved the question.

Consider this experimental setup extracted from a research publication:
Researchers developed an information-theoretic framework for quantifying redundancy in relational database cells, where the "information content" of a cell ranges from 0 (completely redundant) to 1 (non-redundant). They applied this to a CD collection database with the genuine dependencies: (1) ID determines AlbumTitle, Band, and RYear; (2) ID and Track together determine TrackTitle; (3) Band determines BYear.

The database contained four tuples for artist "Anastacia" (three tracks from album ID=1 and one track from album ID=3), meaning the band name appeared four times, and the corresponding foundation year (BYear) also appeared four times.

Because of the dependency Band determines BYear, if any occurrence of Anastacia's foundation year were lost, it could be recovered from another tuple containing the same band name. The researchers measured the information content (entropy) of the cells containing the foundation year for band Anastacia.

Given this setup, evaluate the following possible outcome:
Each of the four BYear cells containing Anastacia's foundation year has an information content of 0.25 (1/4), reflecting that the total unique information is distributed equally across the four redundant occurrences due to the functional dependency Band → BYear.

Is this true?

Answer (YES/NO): NO